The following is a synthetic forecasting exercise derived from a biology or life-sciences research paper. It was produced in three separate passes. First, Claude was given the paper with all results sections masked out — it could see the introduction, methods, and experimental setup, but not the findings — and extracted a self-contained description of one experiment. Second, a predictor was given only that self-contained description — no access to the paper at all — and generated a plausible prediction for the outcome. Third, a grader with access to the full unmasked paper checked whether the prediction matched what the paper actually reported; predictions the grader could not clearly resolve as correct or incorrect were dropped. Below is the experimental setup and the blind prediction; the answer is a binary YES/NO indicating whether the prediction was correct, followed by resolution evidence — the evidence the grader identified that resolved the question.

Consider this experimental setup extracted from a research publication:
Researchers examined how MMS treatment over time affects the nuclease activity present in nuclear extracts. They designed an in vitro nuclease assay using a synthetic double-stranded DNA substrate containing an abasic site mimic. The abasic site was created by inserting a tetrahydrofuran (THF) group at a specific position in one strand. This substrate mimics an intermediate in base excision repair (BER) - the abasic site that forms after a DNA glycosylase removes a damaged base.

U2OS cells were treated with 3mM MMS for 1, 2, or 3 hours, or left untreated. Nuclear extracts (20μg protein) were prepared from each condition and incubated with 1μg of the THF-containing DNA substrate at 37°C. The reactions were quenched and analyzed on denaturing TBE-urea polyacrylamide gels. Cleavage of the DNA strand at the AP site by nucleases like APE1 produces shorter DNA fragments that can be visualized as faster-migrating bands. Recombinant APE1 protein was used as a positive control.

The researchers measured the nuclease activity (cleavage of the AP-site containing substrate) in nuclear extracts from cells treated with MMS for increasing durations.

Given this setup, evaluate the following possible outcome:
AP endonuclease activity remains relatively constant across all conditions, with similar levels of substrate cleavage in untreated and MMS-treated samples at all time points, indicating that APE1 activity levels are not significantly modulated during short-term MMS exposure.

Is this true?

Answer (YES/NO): YES